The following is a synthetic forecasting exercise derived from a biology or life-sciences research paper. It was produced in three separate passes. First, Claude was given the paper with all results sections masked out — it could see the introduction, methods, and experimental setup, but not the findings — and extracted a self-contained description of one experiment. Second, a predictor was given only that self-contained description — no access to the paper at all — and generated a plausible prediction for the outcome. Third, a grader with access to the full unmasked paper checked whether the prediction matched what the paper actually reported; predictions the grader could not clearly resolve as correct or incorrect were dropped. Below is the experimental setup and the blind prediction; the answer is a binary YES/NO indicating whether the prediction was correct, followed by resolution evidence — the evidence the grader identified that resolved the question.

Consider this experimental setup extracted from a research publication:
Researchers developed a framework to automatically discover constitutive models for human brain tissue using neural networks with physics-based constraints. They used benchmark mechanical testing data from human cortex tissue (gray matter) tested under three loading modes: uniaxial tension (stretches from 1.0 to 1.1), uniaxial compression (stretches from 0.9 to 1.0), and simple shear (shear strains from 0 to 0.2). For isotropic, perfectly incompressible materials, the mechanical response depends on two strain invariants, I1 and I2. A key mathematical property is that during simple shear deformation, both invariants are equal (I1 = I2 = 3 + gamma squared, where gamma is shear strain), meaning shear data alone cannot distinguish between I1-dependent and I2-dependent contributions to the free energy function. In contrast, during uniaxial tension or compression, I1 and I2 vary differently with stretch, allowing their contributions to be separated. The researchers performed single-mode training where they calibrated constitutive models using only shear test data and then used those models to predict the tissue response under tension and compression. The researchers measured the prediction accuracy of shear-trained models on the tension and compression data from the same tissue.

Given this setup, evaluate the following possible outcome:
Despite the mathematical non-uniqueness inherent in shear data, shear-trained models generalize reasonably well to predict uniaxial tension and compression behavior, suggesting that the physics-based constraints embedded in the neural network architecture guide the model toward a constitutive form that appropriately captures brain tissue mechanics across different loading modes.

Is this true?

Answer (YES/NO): NO